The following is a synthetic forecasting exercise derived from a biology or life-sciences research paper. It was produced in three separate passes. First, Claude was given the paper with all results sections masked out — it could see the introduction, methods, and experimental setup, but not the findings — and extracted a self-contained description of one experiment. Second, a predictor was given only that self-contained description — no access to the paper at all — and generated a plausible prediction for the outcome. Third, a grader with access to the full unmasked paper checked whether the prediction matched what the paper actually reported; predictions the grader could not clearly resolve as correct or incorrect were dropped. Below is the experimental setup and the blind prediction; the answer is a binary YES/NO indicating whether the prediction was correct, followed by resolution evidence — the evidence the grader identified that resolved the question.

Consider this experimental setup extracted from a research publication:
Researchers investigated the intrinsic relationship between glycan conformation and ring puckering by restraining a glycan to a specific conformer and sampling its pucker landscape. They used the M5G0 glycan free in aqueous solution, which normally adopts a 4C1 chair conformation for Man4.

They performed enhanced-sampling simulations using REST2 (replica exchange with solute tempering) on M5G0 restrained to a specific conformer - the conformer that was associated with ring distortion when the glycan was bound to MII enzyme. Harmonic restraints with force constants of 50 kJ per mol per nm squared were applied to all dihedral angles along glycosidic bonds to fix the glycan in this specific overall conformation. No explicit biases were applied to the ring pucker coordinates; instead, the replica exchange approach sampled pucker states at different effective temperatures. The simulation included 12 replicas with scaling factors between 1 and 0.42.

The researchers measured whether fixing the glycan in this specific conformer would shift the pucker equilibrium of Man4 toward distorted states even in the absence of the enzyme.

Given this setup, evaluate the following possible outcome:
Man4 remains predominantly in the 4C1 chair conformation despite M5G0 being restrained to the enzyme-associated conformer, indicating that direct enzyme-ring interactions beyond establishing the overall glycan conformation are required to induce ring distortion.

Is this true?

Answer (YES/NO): YES